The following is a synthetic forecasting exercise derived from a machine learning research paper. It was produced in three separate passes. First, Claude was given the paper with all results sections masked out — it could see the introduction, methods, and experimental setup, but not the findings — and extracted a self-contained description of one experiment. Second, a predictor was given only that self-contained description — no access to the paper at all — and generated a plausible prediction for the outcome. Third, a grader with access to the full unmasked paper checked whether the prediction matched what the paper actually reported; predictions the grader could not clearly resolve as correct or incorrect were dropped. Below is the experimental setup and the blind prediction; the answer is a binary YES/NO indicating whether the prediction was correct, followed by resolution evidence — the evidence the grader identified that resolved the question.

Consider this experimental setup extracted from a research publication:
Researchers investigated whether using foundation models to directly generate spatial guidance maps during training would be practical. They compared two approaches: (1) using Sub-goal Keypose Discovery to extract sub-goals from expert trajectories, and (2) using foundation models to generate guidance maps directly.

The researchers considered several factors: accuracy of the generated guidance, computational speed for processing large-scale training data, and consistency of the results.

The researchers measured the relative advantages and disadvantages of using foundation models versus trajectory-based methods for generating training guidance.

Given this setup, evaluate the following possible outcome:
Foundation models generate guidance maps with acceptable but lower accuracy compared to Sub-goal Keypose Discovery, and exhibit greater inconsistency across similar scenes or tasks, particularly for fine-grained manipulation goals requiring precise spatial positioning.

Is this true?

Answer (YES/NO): NO